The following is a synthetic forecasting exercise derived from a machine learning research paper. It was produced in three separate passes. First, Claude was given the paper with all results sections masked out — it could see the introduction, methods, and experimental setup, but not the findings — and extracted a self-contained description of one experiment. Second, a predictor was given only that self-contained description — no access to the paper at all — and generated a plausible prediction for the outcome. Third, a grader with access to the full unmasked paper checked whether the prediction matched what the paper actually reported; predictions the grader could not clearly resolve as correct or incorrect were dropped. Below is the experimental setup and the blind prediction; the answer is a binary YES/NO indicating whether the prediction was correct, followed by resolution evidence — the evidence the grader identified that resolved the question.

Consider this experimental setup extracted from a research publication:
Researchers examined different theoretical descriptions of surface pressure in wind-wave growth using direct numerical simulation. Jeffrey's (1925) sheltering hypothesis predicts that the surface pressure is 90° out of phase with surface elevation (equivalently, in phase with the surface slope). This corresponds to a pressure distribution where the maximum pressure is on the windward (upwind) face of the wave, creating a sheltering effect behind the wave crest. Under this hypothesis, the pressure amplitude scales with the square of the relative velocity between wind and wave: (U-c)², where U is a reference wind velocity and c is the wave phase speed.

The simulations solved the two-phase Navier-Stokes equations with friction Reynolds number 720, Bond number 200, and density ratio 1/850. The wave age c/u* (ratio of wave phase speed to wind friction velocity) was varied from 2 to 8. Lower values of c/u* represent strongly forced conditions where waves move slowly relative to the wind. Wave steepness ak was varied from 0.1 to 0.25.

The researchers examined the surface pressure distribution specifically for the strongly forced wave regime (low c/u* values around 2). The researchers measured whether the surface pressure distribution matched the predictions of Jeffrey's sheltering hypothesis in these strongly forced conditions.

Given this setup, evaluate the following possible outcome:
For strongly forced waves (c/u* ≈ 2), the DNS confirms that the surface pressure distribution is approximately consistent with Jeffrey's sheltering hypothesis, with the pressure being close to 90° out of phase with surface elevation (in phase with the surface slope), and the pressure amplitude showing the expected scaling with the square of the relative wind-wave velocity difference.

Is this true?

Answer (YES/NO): NO